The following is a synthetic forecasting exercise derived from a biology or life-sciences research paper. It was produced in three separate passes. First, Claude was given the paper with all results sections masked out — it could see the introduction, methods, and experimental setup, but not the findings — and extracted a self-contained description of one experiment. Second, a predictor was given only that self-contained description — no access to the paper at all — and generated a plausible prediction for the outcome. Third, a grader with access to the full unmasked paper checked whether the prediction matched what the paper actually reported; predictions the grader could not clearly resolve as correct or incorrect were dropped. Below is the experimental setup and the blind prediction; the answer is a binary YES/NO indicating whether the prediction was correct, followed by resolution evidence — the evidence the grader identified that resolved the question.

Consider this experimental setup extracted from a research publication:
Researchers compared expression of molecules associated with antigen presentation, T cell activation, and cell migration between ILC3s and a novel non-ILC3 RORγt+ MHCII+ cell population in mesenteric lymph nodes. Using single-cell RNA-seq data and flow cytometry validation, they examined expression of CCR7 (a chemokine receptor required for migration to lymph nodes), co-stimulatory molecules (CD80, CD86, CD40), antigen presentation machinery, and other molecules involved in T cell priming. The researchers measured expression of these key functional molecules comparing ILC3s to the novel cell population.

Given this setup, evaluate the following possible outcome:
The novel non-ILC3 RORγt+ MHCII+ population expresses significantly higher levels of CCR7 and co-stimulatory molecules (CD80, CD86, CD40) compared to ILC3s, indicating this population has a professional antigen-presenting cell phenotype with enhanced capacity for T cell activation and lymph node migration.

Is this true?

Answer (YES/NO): YES